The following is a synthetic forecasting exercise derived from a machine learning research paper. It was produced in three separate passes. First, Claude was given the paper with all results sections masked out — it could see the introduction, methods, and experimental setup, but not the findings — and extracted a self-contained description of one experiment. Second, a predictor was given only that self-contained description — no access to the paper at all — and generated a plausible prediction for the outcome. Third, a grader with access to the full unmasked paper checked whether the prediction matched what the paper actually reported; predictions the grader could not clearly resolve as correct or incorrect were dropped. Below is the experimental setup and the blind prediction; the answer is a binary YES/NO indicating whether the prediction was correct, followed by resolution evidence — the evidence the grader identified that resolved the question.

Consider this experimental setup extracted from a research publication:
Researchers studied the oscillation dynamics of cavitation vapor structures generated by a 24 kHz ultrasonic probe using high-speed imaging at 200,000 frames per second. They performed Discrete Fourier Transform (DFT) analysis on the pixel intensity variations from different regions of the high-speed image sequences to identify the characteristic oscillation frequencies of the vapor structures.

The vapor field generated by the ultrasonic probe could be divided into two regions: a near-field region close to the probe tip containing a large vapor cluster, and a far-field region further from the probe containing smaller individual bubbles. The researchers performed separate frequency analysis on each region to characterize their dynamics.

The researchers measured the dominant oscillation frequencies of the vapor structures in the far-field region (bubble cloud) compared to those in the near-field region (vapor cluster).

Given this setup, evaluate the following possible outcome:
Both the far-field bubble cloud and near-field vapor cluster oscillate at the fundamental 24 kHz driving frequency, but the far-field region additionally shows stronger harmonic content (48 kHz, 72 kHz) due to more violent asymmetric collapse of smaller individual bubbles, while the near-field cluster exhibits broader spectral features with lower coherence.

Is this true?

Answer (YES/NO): NO